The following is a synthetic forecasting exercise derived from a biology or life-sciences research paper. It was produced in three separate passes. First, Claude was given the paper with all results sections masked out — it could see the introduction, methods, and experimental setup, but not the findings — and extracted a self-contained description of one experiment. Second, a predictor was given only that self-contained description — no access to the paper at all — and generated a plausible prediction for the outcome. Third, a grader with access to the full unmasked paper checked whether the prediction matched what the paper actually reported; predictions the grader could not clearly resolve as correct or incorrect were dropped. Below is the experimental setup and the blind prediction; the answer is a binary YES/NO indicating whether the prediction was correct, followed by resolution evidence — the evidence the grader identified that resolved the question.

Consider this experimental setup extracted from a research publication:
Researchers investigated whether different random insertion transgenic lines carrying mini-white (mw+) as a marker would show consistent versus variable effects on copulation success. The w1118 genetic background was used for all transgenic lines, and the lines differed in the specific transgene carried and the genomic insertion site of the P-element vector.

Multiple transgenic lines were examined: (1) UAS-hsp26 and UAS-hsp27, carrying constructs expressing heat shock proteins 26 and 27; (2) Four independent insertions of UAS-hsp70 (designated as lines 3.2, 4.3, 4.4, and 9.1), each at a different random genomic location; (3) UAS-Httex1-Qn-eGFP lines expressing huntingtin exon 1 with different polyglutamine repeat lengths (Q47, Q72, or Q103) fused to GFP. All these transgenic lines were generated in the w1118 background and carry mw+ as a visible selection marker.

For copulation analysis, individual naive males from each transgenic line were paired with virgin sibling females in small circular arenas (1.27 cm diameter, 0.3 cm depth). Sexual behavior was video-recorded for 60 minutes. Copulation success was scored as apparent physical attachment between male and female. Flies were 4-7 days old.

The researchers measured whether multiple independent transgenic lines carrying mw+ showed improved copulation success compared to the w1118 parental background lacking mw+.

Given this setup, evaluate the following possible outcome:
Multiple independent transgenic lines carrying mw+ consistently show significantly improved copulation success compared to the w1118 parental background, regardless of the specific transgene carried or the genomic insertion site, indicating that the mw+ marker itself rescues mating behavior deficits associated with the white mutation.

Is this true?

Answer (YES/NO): NO